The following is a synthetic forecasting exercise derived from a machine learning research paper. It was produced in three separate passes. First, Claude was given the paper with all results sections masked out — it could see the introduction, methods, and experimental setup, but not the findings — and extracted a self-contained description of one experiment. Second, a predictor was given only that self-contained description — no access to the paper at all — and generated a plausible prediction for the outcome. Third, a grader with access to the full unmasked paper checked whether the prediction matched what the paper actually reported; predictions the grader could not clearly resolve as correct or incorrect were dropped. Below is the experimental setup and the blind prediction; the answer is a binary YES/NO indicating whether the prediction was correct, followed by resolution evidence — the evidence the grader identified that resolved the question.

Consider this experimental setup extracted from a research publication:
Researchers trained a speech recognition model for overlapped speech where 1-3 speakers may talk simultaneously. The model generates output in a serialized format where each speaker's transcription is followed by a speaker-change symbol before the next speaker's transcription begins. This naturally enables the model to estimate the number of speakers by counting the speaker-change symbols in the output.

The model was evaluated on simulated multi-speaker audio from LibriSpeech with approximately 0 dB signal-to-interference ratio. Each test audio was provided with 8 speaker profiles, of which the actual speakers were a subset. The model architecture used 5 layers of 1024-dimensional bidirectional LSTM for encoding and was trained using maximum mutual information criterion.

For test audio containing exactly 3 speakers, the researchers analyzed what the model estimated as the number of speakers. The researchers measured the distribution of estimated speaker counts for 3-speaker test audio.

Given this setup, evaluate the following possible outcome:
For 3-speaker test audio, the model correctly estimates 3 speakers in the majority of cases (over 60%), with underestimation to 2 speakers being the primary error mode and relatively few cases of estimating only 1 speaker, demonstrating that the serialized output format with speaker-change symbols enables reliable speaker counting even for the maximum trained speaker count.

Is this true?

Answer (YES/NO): YES